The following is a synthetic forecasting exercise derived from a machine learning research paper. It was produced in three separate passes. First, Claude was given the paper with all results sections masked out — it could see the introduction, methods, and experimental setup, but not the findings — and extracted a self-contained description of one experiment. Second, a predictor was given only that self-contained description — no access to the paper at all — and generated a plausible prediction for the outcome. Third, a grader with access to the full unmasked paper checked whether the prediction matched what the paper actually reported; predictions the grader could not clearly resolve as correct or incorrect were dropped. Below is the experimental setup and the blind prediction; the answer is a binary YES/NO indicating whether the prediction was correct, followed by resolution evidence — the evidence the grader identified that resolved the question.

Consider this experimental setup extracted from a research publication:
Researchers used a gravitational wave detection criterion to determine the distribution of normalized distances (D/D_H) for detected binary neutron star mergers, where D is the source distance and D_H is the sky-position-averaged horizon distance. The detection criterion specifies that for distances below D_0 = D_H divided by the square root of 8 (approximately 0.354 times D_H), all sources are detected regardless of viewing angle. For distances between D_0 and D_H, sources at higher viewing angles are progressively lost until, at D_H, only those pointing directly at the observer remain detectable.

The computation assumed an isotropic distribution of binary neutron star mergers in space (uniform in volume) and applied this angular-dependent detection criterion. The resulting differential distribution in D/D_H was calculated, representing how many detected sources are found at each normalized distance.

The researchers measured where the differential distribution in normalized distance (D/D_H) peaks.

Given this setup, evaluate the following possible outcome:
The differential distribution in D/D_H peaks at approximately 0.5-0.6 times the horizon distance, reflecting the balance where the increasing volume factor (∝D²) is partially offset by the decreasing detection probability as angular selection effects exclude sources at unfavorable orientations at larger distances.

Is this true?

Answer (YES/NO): NO